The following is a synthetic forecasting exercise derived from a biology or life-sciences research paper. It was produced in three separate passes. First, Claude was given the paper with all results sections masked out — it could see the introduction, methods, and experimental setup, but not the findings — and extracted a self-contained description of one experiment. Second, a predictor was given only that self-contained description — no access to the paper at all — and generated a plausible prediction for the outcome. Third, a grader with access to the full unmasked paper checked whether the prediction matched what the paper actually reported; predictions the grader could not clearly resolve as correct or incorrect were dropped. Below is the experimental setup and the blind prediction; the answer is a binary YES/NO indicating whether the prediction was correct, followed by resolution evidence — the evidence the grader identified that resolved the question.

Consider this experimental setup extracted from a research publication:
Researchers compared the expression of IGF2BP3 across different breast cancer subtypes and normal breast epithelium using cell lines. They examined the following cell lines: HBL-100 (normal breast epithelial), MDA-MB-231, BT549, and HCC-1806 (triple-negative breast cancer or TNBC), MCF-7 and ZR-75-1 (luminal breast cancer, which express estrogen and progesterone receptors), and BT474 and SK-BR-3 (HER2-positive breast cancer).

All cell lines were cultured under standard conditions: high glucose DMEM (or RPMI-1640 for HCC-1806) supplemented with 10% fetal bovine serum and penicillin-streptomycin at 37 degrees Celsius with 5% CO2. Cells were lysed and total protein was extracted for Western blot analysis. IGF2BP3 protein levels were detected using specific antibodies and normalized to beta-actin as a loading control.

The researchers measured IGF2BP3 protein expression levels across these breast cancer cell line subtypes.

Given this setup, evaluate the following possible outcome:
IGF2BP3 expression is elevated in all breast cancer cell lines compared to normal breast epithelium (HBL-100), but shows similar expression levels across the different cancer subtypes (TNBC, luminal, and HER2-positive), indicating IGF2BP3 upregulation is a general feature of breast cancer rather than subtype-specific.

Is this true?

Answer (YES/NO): NO